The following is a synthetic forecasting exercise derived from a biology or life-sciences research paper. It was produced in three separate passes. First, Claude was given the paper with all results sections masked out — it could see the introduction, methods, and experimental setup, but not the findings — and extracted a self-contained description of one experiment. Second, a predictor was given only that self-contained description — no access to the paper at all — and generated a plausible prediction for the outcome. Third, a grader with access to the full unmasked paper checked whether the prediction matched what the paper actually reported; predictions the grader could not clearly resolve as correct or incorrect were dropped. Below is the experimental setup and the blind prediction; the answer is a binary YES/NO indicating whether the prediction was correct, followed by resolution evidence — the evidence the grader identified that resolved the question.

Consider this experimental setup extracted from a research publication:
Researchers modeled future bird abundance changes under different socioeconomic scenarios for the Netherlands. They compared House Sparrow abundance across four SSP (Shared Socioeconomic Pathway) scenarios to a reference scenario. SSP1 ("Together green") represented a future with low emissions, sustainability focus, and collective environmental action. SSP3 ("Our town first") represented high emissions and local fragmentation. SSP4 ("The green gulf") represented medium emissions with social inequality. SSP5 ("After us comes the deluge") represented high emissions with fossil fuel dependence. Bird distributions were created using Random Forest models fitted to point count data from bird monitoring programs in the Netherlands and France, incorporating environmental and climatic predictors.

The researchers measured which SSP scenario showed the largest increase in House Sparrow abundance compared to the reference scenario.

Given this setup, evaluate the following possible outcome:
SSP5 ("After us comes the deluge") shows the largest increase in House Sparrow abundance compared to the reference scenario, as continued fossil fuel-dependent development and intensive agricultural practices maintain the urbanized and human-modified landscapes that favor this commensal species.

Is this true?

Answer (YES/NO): NO